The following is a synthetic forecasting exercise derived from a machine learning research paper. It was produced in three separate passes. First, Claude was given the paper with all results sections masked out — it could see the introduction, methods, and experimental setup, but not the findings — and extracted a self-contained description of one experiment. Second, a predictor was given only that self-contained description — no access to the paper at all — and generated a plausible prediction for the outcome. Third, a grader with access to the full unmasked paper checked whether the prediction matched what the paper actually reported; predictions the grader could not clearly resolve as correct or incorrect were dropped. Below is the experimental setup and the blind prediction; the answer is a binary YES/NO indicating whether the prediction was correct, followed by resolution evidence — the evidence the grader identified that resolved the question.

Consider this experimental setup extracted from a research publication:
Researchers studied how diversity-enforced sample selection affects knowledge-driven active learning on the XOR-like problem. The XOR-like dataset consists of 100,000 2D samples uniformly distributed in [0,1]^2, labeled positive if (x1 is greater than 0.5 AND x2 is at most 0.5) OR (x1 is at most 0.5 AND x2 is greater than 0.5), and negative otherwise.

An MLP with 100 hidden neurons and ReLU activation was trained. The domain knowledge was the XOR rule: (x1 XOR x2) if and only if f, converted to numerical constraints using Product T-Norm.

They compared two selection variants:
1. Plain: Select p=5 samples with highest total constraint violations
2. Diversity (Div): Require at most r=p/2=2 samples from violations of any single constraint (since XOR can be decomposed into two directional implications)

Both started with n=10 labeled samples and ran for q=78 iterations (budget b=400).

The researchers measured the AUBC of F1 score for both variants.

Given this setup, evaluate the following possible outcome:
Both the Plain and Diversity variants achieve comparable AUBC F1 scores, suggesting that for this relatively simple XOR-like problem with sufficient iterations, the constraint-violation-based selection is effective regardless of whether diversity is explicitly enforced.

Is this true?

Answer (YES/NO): NO